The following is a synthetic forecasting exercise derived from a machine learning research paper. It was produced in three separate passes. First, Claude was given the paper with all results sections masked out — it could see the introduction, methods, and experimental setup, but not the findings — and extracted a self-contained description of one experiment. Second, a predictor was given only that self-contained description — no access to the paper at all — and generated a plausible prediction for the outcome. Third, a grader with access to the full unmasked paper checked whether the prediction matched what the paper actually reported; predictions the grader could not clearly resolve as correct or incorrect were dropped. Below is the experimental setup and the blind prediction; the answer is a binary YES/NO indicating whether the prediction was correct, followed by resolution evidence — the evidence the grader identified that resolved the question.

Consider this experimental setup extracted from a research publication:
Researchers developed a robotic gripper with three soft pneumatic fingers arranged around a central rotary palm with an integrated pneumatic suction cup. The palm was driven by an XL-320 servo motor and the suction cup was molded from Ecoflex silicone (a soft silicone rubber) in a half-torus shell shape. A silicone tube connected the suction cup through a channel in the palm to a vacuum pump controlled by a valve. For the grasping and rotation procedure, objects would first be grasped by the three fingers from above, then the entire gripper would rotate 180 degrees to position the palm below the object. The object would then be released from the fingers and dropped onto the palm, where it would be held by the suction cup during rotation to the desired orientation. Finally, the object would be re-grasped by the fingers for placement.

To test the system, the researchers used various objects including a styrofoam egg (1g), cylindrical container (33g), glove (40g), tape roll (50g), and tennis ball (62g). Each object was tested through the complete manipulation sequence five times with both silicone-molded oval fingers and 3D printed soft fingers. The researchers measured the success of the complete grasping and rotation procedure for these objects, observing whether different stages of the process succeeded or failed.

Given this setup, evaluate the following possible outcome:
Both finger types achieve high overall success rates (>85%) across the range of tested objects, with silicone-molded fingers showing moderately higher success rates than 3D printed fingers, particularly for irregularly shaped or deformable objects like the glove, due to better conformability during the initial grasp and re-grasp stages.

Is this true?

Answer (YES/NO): NO